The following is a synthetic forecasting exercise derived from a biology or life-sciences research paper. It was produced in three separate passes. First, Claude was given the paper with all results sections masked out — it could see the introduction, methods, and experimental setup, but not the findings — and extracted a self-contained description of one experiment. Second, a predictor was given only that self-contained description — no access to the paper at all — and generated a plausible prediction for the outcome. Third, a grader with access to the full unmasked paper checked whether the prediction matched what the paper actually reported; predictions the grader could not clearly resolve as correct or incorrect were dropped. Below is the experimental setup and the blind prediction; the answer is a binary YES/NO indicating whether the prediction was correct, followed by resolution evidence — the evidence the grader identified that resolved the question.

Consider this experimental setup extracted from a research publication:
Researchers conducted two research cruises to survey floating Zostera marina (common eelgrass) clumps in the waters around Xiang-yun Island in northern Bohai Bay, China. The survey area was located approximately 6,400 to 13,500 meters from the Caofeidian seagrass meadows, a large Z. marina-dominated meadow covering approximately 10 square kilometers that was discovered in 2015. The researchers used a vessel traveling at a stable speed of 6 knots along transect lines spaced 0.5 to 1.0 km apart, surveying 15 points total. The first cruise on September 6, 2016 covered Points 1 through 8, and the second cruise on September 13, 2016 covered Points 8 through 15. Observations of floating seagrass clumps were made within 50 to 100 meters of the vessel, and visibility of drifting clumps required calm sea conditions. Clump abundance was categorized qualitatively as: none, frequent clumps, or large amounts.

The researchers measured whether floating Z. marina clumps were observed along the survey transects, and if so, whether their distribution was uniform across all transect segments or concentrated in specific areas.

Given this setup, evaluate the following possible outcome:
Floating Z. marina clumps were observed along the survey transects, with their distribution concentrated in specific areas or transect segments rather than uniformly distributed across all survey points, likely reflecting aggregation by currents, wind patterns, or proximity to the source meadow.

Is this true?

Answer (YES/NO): YES